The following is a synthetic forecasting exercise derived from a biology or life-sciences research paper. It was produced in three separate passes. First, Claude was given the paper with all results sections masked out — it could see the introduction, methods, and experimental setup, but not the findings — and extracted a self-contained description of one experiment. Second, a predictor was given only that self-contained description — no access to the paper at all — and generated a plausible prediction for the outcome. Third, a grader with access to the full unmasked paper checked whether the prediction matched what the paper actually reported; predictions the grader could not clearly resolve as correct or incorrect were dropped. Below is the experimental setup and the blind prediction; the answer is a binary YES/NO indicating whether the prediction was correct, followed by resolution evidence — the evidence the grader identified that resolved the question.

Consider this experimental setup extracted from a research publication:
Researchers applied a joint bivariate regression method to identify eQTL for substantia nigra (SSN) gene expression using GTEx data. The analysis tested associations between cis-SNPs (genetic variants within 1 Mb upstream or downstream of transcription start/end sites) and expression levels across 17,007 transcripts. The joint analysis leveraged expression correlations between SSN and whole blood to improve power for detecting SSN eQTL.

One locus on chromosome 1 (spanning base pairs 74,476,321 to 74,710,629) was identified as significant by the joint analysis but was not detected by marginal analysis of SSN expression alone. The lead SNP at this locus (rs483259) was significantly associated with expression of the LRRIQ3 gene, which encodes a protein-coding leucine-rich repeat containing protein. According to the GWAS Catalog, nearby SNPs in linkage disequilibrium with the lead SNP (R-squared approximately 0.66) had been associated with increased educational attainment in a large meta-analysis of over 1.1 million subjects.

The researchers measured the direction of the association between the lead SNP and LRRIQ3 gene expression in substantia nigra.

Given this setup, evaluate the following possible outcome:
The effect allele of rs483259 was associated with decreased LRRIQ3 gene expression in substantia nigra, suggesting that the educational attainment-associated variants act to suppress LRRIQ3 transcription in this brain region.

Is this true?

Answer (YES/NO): YES